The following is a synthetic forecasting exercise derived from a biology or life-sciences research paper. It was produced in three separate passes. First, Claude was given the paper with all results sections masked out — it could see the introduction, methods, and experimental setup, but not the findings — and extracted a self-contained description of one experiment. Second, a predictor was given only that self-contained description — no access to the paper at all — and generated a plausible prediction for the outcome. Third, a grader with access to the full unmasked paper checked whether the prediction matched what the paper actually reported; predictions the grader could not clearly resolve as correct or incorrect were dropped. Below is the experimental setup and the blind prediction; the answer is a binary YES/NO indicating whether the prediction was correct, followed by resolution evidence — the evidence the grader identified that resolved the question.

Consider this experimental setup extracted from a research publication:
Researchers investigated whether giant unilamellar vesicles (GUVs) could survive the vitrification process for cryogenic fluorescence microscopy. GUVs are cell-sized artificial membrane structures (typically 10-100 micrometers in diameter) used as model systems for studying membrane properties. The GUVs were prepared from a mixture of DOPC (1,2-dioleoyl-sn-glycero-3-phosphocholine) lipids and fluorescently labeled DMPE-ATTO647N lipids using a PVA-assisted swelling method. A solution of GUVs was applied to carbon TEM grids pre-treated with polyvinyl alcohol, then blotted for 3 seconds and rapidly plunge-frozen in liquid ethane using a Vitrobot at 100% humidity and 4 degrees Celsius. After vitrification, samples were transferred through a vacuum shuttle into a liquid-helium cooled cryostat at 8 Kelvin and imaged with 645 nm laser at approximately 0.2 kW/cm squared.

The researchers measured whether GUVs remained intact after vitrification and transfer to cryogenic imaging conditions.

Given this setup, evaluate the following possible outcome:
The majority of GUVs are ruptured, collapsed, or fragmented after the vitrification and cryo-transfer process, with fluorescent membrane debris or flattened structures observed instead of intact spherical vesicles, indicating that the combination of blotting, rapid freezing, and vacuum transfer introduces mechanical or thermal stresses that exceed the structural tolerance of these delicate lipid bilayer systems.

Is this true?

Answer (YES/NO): NO